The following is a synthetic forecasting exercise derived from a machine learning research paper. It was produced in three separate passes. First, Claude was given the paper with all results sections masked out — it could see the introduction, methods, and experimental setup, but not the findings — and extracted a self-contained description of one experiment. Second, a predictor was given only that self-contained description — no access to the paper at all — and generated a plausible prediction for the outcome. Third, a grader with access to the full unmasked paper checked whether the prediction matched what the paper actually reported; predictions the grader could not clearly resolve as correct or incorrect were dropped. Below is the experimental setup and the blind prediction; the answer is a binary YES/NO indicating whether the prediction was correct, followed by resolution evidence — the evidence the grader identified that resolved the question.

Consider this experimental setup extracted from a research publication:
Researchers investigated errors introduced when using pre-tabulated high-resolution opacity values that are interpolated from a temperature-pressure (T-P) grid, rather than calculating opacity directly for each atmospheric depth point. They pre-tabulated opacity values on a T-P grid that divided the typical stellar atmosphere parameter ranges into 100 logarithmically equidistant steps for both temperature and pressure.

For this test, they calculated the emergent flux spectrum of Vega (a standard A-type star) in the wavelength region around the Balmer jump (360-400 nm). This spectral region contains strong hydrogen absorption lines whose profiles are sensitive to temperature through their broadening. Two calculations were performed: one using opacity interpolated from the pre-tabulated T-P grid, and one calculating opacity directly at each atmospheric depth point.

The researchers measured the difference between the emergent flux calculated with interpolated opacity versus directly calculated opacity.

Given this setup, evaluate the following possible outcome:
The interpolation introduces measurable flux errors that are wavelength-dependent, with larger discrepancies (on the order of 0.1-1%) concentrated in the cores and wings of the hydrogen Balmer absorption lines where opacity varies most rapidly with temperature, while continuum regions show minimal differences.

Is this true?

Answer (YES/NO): NO